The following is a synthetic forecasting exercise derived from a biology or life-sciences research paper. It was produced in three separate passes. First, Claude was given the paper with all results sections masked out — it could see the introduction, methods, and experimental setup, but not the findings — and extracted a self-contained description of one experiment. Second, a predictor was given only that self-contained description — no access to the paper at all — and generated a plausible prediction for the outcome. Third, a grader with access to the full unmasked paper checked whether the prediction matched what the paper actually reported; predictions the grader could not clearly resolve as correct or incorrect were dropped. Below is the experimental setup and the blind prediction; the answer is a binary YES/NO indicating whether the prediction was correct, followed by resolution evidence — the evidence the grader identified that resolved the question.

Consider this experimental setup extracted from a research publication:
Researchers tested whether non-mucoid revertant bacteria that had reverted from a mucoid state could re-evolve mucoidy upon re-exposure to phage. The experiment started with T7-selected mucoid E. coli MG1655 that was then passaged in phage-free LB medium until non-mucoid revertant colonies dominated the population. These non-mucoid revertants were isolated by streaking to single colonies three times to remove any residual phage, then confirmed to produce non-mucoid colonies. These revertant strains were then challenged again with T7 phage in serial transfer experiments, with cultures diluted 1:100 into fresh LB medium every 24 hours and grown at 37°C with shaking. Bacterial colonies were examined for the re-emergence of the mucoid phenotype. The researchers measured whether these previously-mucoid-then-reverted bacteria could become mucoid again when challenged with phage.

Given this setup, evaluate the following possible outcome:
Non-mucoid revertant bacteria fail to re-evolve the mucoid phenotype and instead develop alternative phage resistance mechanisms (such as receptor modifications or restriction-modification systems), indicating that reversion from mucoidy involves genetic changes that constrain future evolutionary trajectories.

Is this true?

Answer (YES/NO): NO